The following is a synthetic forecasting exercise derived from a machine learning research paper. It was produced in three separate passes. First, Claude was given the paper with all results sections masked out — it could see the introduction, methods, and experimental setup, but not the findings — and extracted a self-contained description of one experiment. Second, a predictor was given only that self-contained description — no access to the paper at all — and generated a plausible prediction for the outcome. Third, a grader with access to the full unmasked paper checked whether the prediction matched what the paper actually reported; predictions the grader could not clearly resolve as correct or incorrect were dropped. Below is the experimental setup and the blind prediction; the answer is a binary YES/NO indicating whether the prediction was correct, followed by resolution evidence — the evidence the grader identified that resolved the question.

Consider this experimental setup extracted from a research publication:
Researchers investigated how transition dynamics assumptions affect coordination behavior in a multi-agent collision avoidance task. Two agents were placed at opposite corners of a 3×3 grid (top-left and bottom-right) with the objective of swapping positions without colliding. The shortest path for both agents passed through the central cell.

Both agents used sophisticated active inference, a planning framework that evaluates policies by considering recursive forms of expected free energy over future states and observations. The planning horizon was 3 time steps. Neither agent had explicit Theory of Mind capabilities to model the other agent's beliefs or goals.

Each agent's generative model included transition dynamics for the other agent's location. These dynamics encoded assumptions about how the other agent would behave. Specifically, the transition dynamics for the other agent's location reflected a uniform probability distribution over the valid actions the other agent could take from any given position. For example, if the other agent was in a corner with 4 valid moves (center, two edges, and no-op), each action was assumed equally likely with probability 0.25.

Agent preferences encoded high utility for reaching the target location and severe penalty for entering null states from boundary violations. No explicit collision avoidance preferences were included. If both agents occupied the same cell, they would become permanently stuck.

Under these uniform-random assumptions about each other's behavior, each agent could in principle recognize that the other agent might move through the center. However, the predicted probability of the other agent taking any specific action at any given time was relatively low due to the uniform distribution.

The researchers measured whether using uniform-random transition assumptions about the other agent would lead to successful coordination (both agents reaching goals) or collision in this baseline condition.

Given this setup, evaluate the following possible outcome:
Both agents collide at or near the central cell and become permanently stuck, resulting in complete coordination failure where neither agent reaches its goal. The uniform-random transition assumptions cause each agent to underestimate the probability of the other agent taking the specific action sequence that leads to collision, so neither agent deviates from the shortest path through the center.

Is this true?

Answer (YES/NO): YES